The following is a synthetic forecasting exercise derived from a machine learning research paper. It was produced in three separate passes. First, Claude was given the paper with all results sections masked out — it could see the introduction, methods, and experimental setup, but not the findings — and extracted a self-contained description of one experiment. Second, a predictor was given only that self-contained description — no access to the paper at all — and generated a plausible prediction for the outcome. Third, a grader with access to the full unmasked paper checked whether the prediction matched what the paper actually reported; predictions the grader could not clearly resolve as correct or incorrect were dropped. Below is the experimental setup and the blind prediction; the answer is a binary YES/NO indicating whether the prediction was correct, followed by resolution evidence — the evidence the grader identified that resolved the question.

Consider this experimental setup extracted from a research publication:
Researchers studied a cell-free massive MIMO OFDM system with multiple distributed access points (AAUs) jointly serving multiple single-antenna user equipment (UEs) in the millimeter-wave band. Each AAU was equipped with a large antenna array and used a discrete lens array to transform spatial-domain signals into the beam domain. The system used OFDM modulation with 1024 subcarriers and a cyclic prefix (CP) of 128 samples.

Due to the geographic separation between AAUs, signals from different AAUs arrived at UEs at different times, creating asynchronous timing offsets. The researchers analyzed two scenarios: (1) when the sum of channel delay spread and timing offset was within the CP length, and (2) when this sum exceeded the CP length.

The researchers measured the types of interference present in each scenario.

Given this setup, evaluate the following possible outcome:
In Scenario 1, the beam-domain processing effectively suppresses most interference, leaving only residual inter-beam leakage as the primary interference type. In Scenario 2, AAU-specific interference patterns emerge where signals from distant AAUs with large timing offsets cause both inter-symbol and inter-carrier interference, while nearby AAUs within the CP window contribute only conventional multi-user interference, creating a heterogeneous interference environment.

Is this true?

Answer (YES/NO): NO